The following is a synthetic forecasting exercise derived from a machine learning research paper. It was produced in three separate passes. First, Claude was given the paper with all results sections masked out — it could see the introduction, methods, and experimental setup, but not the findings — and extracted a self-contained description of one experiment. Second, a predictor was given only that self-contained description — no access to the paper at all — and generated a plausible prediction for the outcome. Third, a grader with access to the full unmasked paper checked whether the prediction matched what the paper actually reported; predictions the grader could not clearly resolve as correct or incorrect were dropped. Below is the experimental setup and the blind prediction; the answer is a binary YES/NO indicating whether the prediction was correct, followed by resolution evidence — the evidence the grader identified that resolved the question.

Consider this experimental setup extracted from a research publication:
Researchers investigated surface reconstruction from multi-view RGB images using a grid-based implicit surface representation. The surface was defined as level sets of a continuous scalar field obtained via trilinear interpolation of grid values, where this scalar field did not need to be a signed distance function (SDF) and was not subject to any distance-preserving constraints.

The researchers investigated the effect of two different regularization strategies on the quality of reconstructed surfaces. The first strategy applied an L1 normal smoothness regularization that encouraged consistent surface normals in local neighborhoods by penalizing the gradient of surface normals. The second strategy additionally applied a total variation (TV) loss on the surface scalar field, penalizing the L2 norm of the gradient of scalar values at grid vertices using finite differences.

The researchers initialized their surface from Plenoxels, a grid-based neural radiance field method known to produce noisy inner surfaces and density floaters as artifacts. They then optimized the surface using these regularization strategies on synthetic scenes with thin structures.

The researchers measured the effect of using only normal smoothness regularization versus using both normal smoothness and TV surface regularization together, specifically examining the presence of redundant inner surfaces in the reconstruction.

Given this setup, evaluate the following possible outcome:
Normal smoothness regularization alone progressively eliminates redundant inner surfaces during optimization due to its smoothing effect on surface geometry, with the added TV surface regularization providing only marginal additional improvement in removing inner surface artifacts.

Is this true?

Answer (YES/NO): NO